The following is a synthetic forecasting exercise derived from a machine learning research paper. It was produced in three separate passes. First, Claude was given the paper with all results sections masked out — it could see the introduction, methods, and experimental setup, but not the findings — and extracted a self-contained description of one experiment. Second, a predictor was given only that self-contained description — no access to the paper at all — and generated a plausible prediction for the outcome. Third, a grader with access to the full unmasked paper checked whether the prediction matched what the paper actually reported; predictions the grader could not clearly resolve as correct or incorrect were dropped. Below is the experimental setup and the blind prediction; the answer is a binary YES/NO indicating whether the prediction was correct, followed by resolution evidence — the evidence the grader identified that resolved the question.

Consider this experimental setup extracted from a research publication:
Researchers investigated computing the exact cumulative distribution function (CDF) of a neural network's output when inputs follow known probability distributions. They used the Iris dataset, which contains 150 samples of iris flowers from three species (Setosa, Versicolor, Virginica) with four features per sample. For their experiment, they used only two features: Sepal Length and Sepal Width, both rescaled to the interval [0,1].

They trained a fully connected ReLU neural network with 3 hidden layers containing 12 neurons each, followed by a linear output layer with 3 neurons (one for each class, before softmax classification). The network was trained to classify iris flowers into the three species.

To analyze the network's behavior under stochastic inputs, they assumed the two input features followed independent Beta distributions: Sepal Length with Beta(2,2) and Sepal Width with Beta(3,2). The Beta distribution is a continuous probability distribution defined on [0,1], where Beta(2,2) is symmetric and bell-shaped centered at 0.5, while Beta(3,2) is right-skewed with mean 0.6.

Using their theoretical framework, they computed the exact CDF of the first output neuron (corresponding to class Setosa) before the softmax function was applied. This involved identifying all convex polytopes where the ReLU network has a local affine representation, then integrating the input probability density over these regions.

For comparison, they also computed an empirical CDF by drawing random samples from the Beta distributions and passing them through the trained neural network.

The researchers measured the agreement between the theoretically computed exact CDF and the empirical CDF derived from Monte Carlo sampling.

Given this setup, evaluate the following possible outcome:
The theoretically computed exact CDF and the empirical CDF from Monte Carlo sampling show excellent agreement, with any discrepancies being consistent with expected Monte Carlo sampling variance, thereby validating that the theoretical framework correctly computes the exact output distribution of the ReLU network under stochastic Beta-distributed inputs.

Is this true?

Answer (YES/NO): YES